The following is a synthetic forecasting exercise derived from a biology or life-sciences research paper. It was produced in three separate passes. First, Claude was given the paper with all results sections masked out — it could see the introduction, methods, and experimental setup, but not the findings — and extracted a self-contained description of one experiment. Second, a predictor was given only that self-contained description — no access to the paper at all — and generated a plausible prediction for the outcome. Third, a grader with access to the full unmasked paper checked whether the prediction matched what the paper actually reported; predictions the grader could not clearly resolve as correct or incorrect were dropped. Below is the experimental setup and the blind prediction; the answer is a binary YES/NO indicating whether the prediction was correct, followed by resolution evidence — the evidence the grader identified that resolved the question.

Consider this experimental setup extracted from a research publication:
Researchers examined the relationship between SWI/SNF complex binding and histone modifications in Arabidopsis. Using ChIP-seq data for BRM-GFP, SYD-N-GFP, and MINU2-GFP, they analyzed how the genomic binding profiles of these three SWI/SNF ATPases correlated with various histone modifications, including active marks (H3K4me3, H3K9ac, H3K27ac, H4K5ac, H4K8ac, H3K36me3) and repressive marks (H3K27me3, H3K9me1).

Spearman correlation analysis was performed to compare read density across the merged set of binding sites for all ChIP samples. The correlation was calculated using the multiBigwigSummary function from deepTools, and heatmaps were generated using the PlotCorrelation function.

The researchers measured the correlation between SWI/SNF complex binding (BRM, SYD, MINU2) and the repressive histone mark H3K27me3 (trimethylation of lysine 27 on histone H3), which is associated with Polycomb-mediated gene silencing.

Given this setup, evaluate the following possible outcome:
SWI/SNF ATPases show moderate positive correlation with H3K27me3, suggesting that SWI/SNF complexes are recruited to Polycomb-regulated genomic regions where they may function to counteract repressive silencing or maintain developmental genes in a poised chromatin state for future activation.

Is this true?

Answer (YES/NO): NO